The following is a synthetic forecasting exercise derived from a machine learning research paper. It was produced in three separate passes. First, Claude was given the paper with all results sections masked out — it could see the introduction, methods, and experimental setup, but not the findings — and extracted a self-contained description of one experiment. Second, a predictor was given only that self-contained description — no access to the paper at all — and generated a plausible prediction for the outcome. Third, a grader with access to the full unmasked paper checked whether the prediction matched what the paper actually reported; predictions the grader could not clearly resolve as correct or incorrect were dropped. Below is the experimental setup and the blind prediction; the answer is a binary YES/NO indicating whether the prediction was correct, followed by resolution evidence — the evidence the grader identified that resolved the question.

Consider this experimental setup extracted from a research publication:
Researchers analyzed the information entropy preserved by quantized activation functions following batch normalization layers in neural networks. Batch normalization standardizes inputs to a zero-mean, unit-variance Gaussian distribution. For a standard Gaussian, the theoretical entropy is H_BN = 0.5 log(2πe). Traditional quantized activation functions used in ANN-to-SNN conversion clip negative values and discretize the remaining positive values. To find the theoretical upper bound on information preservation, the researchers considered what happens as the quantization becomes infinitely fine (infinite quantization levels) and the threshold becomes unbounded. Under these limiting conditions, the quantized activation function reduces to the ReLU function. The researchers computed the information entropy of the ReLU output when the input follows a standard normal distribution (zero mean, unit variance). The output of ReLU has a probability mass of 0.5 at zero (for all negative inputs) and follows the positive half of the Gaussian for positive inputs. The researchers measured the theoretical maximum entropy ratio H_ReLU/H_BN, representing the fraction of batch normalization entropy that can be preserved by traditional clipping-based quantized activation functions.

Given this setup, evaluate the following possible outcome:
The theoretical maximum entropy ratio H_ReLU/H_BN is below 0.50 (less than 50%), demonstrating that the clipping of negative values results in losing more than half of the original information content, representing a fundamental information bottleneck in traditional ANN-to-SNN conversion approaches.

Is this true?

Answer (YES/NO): NO